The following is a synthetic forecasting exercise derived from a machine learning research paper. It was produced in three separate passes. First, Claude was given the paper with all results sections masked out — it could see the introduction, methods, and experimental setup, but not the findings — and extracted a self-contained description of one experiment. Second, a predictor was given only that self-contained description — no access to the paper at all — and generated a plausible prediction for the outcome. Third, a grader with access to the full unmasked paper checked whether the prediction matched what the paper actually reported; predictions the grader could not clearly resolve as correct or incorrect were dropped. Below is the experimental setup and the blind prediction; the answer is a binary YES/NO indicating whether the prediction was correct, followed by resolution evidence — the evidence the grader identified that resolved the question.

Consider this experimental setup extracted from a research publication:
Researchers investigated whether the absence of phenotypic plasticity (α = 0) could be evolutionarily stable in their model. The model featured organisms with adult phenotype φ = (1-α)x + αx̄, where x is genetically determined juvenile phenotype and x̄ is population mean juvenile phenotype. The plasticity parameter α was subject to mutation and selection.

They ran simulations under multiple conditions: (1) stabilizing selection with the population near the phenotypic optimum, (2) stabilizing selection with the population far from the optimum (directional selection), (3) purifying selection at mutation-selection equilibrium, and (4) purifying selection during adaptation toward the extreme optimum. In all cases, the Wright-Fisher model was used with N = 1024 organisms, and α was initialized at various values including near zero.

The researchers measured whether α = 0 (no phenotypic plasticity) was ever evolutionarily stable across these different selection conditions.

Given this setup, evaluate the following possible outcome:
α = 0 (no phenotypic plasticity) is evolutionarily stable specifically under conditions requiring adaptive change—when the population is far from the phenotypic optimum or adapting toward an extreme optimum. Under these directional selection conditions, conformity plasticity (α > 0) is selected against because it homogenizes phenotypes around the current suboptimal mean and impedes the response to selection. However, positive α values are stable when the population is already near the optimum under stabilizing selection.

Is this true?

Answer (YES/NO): NO